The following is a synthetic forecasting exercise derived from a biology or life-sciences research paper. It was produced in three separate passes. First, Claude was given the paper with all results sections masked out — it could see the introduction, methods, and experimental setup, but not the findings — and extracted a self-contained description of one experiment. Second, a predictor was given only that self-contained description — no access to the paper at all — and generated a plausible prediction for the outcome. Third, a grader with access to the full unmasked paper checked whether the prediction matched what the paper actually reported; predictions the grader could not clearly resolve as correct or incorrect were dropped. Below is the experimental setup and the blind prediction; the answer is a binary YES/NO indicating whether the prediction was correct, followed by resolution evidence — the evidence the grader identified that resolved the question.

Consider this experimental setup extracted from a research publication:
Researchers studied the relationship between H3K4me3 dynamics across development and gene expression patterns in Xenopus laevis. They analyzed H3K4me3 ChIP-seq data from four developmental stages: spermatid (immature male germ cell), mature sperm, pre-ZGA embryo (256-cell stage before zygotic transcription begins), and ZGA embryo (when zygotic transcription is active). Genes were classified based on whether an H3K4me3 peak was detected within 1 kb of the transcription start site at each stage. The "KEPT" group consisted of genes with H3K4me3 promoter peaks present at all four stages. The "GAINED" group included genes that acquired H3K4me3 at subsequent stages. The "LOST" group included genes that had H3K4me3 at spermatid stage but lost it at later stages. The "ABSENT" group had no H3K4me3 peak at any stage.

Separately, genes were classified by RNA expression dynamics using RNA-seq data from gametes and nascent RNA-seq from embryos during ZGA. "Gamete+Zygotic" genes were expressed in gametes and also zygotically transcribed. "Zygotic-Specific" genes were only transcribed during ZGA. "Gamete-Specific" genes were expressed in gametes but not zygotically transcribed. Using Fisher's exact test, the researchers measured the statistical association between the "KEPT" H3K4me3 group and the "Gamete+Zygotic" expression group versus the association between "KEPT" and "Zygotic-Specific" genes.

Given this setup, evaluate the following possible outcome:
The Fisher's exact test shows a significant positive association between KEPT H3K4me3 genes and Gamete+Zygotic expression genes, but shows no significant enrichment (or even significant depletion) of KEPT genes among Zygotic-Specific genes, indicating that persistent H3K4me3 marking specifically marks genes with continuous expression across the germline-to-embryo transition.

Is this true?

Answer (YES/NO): YES